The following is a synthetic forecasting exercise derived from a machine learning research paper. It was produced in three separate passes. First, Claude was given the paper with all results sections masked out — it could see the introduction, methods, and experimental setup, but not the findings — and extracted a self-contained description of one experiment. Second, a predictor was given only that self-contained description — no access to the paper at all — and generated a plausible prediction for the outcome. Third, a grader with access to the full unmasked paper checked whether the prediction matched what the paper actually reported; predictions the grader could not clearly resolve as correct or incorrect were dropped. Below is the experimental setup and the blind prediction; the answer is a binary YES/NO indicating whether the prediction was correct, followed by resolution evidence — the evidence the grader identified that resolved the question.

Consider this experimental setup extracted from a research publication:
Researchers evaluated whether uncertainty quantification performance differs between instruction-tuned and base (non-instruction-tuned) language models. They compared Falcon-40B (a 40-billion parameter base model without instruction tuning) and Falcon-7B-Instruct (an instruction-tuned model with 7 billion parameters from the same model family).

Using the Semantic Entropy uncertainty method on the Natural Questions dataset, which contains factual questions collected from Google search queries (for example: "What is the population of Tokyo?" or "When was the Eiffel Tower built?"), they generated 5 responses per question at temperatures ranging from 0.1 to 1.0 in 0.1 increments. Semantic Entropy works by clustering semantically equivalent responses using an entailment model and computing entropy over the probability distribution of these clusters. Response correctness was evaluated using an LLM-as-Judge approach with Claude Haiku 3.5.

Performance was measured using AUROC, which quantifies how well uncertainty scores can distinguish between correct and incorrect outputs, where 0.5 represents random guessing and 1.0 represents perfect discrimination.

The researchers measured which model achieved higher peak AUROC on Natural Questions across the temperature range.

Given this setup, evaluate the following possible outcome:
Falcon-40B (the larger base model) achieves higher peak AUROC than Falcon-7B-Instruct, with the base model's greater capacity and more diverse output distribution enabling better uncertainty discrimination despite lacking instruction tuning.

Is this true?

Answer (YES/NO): YES